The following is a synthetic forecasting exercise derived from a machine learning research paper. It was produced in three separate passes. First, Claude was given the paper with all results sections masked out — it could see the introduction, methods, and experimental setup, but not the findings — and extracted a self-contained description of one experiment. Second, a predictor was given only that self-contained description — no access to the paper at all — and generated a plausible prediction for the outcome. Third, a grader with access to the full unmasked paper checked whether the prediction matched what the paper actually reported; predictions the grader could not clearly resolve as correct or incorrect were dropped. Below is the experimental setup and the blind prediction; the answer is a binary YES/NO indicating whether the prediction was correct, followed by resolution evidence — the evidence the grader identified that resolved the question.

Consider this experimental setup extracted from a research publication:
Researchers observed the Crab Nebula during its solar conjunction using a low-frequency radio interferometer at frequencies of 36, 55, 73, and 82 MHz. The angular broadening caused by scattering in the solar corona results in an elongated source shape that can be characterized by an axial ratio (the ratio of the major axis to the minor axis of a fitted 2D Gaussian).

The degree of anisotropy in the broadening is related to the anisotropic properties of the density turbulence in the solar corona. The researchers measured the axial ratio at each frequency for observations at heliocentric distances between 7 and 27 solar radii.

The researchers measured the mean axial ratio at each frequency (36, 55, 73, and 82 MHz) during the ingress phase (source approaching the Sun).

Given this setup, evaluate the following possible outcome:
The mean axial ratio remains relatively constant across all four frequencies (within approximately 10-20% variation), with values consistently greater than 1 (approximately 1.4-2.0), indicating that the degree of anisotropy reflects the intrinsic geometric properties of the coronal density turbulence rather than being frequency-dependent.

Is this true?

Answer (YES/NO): NO